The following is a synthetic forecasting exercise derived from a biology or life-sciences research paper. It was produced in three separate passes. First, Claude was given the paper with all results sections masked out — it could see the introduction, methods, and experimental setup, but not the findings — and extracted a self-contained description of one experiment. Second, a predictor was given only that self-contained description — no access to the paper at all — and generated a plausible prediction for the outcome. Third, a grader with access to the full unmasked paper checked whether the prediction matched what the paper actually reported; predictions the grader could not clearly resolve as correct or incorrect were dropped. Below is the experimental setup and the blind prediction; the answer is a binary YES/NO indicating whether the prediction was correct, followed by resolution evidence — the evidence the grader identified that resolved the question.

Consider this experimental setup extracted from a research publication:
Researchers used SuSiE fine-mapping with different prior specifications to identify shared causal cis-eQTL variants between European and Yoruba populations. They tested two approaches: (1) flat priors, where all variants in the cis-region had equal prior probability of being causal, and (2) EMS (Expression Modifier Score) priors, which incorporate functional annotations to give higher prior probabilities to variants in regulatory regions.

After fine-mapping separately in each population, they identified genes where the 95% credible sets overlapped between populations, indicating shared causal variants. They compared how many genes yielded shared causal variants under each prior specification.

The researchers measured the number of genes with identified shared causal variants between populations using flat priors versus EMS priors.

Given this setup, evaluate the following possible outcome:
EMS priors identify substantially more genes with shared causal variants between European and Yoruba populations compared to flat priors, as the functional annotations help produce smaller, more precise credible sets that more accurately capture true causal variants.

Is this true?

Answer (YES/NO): NO